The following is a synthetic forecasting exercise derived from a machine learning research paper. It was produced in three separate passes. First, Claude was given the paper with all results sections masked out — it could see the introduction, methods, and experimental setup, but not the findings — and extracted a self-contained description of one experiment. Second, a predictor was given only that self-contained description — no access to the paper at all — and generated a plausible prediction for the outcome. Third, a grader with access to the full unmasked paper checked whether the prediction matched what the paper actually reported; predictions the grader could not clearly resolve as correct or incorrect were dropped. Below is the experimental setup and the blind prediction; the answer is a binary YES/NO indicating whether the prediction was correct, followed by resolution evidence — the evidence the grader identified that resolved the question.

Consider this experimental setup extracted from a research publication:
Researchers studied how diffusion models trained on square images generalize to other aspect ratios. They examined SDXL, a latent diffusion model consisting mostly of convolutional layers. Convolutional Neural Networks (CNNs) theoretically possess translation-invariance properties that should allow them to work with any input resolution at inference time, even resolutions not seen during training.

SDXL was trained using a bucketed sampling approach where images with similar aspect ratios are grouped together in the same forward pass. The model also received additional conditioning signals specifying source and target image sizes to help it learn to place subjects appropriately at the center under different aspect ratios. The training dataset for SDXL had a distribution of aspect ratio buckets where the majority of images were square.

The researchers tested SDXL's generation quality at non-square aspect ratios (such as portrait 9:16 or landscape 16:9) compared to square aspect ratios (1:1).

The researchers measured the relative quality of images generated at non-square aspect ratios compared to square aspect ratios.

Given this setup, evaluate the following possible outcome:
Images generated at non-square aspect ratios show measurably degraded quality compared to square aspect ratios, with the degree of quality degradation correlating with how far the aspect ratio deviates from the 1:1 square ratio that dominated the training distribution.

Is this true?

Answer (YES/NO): NO